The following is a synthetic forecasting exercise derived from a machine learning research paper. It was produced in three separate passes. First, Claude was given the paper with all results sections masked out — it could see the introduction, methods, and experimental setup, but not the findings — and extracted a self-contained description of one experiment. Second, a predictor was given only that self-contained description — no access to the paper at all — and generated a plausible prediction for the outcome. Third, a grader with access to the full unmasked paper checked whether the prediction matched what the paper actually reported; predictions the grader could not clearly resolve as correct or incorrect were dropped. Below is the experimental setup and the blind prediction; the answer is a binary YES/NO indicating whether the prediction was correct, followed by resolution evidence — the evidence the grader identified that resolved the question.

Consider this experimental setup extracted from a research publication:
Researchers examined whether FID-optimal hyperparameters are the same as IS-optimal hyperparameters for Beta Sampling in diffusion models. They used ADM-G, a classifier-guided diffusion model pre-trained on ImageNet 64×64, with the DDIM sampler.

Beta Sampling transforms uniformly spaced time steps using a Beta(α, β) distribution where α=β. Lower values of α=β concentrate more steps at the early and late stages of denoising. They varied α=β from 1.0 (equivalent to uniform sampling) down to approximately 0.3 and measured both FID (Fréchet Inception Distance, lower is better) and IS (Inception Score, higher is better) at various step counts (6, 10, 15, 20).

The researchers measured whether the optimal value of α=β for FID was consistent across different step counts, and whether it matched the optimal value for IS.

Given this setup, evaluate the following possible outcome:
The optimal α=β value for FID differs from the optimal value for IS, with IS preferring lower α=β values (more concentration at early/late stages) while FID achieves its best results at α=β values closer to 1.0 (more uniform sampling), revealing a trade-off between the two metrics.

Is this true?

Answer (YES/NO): NO